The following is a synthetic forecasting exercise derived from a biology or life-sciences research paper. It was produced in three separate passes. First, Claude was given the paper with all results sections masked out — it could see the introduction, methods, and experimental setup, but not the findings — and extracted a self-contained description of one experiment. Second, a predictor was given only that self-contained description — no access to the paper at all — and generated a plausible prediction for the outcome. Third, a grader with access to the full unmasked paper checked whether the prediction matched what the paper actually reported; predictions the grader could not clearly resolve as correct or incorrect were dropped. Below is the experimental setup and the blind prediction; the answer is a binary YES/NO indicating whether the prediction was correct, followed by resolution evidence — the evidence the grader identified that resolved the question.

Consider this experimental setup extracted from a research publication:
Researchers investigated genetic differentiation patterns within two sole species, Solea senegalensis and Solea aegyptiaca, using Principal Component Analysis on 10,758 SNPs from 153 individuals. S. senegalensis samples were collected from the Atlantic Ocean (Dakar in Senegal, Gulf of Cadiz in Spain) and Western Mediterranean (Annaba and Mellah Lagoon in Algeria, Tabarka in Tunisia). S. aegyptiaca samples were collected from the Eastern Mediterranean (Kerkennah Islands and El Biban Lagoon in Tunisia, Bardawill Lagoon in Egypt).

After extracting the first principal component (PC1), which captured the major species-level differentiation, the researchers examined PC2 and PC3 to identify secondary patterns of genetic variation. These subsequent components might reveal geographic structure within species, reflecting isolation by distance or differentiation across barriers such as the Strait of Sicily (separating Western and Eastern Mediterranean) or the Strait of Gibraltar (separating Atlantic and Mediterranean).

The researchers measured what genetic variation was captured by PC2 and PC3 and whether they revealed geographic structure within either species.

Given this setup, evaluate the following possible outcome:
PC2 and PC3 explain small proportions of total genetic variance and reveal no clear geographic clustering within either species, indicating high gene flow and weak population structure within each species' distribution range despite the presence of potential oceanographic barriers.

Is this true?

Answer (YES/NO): NO